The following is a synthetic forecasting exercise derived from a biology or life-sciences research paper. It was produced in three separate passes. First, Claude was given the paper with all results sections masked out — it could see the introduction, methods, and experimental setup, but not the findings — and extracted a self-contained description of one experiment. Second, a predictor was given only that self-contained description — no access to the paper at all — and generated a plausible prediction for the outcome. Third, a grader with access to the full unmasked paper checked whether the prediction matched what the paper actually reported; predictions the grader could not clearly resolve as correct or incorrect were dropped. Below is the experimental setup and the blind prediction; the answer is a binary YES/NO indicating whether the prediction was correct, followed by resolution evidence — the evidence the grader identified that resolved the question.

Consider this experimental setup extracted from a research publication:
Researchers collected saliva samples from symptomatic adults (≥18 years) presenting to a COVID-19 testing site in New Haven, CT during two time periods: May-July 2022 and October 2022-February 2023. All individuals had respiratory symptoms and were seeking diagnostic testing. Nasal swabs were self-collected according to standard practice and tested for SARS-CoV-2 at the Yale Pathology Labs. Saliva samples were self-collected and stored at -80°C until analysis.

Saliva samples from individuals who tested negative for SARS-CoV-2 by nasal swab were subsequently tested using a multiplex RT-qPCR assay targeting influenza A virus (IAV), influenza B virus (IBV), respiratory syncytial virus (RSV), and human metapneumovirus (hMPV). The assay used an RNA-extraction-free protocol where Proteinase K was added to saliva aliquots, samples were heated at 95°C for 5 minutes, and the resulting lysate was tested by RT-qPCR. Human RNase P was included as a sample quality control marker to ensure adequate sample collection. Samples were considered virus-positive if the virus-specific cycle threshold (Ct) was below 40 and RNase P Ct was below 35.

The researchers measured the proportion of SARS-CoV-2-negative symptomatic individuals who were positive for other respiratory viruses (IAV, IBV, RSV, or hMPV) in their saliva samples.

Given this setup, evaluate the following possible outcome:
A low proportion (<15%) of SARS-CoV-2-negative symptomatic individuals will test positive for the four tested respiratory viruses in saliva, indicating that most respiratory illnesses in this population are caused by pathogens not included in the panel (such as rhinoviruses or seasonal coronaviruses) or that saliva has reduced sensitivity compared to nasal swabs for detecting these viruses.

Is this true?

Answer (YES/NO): YES